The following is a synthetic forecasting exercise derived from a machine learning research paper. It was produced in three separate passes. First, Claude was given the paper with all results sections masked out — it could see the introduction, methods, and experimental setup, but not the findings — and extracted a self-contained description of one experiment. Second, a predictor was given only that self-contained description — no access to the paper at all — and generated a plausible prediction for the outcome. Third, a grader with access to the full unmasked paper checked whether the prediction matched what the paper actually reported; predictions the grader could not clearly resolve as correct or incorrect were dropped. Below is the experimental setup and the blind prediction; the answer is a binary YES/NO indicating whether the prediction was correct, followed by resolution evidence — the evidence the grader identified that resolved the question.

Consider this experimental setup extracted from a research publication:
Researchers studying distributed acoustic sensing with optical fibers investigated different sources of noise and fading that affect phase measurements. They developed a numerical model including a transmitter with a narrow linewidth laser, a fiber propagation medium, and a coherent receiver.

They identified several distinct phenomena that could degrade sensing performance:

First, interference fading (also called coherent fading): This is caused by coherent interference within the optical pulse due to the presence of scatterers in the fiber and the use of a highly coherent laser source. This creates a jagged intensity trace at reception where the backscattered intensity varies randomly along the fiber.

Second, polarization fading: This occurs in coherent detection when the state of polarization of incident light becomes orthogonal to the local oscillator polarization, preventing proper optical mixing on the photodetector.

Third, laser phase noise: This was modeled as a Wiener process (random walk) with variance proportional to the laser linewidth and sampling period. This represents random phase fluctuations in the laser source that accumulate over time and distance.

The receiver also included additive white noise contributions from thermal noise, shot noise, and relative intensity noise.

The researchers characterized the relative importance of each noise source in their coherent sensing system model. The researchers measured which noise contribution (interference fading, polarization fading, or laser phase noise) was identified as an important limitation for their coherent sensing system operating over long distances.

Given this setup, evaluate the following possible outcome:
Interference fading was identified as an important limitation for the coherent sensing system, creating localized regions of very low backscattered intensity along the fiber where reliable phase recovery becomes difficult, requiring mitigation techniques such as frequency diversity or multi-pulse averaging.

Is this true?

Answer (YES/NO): NO